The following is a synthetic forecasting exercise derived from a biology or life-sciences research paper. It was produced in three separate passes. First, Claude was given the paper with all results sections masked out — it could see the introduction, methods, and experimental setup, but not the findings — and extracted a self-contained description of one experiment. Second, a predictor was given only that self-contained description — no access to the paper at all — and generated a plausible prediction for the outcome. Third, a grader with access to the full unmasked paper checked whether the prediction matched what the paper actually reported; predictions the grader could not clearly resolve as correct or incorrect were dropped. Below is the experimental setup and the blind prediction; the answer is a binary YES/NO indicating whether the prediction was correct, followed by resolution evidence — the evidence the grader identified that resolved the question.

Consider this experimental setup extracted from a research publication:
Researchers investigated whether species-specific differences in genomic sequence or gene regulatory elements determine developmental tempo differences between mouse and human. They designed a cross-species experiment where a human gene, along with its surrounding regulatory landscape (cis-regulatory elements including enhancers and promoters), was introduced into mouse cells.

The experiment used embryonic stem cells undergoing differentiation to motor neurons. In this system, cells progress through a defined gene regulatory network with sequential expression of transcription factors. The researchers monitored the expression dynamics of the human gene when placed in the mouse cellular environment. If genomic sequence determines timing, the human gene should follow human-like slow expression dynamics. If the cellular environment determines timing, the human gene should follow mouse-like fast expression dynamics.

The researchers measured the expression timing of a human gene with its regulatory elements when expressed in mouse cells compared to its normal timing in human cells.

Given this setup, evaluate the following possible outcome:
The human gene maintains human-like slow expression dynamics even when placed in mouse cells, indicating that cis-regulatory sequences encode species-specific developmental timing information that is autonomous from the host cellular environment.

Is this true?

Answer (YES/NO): NO